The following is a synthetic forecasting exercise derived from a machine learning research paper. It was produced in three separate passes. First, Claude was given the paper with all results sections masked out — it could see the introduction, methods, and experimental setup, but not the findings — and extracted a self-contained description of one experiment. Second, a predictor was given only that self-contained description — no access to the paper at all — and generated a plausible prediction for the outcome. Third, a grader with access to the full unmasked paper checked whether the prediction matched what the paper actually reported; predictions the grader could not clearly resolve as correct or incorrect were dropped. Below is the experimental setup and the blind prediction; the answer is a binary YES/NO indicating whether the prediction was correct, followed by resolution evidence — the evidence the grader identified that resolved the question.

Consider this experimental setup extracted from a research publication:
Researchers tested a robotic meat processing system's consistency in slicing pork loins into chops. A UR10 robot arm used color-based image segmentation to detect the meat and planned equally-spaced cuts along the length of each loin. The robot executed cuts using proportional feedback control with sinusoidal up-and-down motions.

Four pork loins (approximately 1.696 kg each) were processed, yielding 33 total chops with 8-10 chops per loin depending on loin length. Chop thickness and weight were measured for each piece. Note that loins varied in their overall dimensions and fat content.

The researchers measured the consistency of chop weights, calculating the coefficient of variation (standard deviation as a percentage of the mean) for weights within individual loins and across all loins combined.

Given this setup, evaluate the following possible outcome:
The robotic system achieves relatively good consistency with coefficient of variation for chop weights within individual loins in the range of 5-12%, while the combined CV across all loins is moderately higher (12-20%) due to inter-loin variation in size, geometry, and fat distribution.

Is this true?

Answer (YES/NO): NO